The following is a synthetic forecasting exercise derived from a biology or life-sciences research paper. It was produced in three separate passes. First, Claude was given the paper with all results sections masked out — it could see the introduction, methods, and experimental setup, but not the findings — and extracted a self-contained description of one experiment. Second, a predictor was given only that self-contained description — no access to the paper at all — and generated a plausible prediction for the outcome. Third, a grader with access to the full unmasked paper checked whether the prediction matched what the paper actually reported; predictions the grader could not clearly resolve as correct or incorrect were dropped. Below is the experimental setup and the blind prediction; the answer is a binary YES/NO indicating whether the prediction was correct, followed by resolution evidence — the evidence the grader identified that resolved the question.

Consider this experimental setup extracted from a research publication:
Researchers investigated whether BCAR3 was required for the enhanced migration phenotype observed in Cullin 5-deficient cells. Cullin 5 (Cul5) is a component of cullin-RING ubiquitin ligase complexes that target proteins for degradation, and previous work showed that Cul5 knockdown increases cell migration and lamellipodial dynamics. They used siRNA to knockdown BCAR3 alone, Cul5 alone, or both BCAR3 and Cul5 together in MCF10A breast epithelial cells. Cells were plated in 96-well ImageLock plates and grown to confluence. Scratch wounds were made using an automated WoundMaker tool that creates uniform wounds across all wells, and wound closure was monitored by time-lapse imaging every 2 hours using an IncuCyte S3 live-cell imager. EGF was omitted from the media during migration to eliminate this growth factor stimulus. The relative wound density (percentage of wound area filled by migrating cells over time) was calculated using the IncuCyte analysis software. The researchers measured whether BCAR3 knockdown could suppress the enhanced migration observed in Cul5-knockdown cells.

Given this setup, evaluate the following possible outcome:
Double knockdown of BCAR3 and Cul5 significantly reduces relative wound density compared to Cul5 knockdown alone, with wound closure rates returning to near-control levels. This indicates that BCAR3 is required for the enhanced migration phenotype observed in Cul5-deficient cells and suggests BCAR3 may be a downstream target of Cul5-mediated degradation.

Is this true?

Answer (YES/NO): YES